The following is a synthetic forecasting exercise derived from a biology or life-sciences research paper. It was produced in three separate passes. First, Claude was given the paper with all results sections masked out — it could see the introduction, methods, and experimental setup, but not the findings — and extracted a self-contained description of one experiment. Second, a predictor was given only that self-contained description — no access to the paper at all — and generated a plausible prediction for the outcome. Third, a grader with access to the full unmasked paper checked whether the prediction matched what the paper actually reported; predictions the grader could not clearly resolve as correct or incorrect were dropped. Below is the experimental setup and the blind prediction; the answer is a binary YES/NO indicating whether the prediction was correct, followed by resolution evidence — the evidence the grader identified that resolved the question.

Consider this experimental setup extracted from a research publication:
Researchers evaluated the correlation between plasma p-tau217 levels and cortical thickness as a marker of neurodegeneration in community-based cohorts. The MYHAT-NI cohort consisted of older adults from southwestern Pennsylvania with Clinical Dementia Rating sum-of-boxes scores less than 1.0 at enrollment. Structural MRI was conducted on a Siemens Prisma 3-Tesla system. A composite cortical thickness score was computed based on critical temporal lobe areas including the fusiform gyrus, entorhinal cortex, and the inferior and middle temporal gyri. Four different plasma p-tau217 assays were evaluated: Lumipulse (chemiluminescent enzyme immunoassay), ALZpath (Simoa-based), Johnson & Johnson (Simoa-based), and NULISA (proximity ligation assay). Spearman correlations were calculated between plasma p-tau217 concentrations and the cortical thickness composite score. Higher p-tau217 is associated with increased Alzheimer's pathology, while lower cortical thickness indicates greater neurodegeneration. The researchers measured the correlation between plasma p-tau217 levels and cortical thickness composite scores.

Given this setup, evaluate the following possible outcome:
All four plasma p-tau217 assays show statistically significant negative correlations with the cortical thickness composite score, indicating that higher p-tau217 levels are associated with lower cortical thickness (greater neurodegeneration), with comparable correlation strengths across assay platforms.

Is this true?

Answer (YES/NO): NO